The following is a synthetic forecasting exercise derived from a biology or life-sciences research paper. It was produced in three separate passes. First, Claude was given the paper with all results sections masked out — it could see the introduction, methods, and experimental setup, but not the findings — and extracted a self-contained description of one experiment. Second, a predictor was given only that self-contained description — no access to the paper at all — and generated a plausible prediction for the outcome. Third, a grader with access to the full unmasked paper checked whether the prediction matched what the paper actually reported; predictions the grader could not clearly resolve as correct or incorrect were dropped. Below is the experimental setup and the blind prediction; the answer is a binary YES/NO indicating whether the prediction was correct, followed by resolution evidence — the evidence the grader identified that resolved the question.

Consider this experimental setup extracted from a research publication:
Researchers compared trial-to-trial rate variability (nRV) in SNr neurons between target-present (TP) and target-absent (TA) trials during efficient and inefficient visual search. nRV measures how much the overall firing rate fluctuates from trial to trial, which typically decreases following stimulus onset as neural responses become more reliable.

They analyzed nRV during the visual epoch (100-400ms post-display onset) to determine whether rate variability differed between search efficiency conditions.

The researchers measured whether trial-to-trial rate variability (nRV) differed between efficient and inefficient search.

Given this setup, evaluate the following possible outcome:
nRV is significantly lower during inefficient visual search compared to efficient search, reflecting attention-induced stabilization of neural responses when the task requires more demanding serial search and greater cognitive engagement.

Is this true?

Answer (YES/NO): NO